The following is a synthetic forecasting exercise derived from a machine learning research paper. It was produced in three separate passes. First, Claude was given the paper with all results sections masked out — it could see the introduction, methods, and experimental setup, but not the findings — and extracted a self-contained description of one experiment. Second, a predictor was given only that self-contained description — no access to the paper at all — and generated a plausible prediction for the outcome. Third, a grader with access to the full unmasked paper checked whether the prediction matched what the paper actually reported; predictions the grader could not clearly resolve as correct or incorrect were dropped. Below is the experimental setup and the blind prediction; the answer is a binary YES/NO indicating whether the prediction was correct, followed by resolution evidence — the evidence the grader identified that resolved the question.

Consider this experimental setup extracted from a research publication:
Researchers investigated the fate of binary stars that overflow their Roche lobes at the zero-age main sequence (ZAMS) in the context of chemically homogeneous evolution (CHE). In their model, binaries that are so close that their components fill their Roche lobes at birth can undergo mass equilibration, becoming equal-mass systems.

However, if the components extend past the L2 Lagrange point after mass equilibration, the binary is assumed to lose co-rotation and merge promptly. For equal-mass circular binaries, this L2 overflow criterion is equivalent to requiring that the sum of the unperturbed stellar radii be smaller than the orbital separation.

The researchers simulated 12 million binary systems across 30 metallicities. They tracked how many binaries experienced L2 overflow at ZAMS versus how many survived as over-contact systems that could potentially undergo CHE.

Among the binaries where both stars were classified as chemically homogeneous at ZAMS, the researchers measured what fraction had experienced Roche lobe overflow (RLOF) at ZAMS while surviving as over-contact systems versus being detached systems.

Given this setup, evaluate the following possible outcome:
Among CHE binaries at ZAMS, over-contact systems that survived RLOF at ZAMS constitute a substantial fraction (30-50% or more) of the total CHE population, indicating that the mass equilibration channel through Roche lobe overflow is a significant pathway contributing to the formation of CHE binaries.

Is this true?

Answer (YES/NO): YES